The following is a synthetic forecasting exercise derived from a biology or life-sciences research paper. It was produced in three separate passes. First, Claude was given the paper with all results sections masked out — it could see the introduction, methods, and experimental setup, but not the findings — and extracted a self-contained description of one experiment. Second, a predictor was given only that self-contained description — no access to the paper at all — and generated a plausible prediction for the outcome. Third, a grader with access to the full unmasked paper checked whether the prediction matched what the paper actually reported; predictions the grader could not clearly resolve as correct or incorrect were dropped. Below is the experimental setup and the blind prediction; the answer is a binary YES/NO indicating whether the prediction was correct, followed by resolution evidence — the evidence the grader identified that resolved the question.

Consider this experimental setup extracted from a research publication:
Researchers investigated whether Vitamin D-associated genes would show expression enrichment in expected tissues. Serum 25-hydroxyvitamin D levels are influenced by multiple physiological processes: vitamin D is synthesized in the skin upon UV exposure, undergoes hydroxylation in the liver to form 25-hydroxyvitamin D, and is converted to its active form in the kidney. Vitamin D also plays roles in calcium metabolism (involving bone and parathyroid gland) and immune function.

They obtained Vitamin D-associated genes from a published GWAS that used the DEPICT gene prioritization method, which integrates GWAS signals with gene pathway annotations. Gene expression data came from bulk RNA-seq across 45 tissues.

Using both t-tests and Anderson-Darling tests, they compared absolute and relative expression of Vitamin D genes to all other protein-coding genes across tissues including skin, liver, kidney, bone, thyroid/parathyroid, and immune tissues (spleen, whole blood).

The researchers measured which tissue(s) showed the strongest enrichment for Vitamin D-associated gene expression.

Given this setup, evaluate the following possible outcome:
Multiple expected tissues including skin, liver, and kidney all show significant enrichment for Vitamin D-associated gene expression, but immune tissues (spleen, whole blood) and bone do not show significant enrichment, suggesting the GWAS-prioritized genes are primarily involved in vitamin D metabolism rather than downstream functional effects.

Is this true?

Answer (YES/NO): NO